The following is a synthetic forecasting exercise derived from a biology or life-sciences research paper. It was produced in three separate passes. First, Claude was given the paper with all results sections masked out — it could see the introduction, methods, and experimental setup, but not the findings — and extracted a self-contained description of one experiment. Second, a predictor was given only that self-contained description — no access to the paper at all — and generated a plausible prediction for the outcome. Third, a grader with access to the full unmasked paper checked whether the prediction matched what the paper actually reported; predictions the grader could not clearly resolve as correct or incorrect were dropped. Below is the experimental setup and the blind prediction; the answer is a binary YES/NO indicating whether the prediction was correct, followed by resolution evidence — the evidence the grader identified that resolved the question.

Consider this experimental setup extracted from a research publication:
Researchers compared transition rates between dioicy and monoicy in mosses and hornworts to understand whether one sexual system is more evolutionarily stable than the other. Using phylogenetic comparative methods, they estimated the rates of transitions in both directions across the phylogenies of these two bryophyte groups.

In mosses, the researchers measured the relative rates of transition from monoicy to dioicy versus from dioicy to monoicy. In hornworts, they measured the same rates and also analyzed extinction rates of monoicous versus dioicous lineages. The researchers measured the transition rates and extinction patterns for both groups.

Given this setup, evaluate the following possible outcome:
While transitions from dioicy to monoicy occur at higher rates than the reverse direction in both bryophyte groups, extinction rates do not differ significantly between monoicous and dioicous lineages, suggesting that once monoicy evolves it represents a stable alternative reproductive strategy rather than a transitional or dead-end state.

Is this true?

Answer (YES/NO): NO